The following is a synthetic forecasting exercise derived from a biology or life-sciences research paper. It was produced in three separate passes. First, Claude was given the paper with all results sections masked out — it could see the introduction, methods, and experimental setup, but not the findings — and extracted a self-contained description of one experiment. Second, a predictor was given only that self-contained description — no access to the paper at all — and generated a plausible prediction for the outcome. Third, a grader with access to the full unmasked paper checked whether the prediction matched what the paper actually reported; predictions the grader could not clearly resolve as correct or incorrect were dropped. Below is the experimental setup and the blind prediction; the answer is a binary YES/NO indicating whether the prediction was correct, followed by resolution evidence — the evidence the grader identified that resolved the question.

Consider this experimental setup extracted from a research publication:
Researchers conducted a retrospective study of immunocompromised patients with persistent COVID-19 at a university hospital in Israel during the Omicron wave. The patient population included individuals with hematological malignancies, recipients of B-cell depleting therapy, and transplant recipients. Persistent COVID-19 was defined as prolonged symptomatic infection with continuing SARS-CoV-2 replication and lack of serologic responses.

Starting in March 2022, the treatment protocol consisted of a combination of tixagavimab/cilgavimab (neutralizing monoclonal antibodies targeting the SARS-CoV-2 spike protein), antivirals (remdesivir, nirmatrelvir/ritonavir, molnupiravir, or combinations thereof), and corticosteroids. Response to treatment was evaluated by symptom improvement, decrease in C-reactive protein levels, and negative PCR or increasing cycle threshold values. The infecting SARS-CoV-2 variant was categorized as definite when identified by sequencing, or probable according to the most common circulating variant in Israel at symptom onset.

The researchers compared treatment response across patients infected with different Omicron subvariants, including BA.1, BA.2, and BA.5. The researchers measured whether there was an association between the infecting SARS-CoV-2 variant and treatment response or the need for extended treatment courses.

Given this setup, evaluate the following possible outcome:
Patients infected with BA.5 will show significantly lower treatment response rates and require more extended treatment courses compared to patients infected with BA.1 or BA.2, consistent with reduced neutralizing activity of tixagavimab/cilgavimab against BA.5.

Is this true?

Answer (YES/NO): NO